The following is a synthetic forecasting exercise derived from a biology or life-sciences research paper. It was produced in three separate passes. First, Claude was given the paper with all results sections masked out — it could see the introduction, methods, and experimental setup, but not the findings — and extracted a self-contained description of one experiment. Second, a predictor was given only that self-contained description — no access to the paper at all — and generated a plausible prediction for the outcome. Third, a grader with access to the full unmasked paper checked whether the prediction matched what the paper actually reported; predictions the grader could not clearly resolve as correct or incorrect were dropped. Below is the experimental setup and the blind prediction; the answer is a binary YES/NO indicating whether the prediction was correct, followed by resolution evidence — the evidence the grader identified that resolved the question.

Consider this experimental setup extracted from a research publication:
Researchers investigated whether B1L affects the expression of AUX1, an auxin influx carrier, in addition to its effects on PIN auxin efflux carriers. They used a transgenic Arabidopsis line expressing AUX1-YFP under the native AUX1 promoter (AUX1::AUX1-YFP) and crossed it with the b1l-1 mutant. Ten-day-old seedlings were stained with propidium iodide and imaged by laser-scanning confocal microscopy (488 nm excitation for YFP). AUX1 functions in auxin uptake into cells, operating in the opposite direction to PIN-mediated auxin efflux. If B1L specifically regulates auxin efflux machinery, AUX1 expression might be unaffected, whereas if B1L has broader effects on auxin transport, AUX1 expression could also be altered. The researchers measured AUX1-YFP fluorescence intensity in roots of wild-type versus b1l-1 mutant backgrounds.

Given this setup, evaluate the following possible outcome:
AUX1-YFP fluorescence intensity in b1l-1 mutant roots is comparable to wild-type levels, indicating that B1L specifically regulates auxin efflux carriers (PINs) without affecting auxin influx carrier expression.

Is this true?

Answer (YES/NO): YES